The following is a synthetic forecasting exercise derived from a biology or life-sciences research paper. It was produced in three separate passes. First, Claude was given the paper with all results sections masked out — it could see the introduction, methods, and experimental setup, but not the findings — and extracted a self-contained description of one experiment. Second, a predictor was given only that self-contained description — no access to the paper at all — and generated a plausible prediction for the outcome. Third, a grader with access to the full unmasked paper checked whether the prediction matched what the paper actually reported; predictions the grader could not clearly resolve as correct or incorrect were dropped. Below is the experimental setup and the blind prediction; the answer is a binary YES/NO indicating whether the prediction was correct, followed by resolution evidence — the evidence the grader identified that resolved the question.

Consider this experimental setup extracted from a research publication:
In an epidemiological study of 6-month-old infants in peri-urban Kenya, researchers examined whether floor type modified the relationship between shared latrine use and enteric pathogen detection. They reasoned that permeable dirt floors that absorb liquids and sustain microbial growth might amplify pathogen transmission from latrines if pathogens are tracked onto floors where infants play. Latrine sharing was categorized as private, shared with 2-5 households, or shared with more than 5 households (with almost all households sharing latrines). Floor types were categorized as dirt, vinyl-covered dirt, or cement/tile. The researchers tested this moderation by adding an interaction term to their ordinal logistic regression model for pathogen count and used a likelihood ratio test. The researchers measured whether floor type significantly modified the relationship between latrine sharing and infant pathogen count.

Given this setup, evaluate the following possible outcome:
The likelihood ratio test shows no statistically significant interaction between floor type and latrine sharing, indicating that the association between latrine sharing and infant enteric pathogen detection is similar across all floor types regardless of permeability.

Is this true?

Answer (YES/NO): YES